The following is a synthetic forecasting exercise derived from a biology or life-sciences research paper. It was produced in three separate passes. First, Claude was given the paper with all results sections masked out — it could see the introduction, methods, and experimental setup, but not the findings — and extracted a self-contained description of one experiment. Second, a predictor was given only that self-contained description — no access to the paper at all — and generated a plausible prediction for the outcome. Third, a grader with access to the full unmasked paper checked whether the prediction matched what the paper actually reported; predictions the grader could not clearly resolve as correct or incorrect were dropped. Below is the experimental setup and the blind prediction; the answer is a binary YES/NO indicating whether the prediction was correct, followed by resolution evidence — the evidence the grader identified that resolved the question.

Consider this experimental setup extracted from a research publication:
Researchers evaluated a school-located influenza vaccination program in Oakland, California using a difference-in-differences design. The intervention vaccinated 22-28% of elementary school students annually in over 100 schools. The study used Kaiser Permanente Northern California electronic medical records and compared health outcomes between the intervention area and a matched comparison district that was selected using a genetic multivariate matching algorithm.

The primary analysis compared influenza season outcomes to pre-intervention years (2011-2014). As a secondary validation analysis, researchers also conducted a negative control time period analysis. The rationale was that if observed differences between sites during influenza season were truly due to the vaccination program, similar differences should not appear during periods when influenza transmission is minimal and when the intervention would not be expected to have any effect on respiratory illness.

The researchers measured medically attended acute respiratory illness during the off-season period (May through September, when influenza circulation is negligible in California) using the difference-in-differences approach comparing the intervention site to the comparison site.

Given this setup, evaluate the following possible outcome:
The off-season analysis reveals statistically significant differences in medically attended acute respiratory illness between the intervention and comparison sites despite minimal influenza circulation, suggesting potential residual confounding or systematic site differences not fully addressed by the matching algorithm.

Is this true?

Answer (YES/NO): NO